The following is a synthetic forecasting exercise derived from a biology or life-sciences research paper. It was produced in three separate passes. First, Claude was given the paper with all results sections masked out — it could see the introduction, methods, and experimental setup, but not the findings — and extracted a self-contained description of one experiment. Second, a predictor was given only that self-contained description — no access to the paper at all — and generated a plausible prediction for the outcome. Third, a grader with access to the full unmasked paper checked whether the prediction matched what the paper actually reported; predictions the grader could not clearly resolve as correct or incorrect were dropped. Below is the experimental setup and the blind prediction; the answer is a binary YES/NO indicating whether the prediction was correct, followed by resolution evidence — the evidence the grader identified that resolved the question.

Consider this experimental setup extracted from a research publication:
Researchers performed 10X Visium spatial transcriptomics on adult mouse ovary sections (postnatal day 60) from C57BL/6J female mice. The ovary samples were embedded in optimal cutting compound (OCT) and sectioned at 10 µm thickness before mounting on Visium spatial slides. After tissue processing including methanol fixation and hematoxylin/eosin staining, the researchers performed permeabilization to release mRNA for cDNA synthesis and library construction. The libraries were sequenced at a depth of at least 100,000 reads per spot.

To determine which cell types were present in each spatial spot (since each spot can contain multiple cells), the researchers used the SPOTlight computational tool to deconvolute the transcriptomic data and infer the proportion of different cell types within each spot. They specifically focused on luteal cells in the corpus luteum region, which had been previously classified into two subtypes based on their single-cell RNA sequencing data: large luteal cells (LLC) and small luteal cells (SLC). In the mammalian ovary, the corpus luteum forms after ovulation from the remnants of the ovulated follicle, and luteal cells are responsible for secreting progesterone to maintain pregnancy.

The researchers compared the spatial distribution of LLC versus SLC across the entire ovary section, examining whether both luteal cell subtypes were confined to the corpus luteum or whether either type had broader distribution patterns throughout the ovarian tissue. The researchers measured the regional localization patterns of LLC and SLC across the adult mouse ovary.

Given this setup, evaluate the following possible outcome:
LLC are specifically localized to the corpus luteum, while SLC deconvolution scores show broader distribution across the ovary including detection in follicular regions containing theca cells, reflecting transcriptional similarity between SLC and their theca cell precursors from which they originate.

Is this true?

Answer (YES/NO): NO